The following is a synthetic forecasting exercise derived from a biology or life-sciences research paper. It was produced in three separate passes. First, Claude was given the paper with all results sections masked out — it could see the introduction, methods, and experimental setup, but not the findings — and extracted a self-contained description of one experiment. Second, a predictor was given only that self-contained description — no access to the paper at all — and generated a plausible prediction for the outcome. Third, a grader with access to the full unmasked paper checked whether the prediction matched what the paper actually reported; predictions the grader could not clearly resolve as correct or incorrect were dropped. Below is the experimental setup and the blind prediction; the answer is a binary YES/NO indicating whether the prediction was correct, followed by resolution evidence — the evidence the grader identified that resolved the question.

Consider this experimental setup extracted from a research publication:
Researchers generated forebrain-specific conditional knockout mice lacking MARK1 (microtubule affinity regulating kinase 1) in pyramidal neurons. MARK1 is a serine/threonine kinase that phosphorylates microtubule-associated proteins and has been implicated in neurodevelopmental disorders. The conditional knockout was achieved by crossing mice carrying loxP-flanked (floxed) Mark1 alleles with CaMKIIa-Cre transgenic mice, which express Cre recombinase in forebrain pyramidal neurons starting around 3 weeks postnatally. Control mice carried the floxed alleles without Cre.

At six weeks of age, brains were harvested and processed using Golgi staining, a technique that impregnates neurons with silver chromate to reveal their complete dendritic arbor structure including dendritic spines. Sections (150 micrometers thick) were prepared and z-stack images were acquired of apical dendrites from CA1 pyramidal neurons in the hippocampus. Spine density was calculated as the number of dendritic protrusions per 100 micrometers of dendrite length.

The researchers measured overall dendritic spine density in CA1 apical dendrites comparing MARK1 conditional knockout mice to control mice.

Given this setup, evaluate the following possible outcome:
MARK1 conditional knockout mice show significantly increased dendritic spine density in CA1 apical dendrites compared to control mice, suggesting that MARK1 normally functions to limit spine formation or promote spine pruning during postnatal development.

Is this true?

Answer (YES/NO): NO